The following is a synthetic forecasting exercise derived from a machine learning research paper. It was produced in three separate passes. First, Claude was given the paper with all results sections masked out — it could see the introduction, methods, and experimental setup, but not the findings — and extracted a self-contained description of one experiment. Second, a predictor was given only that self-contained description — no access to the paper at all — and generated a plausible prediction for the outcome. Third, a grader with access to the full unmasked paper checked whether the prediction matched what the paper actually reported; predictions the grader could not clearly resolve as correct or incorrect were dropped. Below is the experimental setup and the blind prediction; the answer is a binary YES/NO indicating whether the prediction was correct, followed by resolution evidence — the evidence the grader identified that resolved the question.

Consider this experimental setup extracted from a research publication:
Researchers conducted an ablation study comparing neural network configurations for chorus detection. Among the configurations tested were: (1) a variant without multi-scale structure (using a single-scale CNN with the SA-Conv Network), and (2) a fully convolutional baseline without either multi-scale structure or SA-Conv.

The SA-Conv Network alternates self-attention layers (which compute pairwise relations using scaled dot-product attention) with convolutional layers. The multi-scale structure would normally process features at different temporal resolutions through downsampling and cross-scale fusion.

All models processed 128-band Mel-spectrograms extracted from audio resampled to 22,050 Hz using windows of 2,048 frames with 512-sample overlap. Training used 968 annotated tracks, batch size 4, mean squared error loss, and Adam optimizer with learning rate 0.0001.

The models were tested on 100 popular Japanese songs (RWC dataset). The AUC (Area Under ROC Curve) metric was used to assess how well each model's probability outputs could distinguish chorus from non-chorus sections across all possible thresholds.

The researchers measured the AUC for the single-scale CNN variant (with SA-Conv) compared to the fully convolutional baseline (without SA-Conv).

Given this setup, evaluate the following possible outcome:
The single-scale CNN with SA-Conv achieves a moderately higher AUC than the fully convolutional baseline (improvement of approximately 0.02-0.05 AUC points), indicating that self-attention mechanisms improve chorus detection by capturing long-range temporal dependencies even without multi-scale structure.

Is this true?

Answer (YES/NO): NO